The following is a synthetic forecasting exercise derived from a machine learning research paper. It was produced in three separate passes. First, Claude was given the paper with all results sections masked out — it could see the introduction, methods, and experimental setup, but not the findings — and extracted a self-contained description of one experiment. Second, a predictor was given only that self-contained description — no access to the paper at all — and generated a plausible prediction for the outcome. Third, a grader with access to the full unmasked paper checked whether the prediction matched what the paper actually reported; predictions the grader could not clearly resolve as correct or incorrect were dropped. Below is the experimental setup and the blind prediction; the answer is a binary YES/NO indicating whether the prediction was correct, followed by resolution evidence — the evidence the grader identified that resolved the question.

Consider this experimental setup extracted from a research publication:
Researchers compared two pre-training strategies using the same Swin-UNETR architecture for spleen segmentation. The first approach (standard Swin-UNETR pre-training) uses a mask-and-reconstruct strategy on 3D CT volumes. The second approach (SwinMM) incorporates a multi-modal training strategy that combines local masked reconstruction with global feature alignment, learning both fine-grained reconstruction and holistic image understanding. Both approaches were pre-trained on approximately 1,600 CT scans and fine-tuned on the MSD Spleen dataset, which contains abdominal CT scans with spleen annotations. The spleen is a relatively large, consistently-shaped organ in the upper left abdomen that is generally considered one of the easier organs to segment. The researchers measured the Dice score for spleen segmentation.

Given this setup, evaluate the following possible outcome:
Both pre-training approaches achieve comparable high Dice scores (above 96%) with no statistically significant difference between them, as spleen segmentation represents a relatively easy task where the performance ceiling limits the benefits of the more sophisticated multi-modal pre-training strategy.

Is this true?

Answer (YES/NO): NO